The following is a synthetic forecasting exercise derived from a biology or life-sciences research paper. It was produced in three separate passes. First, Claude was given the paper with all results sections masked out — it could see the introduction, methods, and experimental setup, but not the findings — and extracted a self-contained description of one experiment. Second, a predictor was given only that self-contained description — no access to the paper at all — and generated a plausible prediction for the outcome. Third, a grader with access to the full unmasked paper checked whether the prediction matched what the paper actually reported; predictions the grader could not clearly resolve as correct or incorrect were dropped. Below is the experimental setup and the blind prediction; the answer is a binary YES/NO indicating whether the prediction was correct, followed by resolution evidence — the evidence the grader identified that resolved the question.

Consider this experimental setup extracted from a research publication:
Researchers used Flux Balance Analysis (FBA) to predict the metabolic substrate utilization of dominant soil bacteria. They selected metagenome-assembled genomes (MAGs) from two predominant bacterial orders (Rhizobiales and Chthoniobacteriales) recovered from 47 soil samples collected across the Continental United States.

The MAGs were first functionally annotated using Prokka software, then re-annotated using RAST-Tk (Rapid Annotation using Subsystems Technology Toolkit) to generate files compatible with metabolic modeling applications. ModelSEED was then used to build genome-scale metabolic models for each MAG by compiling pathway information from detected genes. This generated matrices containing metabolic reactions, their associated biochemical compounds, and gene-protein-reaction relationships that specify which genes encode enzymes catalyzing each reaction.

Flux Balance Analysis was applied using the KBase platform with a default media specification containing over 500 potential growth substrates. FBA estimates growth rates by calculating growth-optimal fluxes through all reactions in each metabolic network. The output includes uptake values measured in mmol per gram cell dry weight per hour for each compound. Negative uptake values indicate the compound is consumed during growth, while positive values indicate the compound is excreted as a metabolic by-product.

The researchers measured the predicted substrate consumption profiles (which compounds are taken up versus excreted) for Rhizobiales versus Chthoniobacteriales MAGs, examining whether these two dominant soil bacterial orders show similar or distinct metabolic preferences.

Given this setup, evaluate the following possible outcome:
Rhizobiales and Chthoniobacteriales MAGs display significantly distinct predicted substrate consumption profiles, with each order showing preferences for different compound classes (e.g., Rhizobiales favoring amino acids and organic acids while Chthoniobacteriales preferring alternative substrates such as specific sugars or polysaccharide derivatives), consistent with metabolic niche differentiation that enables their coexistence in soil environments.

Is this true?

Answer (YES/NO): YES